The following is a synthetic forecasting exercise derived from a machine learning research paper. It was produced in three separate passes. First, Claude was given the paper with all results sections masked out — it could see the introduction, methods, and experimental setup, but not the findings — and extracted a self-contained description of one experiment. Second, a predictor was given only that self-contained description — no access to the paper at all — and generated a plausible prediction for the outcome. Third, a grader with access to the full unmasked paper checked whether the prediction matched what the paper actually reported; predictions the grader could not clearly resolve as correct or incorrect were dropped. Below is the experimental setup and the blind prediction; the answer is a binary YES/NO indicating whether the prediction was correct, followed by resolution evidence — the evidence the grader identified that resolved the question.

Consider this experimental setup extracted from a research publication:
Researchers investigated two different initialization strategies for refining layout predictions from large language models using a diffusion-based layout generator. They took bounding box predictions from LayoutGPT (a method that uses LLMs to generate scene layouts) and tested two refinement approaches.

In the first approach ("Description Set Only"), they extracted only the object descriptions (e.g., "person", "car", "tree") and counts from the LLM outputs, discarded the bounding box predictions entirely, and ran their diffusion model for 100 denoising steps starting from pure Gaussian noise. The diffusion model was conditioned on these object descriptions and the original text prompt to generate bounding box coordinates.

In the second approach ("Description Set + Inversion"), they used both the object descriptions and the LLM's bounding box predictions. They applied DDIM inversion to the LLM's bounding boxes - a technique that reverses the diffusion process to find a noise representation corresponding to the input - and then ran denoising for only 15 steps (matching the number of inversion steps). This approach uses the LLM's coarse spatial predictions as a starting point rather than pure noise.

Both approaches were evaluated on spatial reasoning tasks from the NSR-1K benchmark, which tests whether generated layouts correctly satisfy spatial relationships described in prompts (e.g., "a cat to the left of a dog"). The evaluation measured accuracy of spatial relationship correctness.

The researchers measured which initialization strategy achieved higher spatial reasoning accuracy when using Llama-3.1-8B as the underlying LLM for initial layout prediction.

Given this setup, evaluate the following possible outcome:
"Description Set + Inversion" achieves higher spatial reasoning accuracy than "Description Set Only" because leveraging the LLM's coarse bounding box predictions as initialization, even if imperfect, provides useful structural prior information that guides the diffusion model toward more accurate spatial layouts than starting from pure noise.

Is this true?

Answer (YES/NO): YES